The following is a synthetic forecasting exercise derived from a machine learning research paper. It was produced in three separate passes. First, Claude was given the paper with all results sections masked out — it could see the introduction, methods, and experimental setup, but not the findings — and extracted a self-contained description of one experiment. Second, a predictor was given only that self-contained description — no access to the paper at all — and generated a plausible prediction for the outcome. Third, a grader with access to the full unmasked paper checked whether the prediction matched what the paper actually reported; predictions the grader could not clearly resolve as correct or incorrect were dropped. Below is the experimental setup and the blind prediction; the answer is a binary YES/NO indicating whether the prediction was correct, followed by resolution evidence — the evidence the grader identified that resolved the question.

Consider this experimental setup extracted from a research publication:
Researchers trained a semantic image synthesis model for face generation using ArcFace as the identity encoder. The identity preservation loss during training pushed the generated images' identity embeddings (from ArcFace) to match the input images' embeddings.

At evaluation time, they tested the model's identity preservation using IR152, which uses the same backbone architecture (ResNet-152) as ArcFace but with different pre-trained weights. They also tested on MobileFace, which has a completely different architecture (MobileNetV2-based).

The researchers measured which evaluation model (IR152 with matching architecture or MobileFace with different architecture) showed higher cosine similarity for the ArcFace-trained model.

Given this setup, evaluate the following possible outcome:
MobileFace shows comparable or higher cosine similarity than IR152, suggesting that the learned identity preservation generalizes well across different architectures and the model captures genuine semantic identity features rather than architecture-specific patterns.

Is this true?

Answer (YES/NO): YES